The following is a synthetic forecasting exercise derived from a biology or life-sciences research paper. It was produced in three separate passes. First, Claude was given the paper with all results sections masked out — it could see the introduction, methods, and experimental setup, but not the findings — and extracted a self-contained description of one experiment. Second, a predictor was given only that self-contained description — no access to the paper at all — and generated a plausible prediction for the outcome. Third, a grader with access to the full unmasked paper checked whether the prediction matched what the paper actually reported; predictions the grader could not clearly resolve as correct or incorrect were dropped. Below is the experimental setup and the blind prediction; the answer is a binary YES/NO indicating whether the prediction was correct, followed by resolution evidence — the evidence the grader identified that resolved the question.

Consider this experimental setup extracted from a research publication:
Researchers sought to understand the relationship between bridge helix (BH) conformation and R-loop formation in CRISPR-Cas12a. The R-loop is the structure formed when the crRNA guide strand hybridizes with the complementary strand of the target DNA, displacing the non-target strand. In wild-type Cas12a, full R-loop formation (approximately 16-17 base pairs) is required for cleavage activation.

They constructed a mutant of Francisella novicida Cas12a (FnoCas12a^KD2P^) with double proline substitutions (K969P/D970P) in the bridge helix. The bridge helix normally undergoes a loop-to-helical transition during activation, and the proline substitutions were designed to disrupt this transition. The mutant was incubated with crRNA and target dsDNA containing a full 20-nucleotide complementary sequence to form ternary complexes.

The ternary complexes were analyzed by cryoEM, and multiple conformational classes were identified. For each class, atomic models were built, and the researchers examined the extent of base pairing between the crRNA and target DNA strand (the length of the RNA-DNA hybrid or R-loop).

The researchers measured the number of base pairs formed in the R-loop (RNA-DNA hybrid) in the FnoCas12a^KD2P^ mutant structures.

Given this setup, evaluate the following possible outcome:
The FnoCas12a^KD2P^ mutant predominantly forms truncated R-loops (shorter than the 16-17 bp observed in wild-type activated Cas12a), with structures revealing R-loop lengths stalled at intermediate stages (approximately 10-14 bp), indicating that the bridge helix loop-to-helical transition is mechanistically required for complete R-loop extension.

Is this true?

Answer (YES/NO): NO